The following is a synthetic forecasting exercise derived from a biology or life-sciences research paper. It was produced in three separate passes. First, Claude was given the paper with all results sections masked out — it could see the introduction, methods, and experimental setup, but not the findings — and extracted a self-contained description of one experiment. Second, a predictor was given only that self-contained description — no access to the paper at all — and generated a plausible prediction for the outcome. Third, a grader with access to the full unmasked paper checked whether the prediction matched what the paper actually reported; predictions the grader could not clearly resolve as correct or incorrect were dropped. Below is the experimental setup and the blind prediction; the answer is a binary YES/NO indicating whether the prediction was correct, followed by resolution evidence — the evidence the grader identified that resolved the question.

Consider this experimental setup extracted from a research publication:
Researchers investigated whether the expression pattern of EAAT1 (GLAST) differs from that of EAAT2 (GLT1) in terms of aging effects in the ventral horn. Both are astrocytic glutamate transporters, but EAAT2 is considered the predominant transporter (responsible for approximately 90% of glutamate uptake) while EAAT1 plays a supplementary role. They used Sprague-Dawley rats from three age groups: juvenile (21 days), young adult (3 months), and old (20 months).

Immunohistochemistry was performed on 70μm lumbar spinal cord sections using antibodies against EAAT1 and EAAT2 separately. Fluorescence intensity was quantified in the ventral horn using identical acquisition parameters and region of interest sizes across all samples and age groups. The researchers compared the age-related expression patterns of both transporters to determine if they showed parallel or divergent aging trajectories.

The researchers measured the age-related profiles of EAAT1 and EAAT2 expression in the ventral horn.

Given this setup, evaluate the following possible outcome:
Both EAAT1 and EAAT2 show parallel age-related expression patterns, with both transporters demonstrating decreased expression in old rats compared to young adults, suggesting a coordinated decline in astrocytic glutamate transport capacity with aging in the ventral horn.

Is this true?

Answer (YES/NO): NO